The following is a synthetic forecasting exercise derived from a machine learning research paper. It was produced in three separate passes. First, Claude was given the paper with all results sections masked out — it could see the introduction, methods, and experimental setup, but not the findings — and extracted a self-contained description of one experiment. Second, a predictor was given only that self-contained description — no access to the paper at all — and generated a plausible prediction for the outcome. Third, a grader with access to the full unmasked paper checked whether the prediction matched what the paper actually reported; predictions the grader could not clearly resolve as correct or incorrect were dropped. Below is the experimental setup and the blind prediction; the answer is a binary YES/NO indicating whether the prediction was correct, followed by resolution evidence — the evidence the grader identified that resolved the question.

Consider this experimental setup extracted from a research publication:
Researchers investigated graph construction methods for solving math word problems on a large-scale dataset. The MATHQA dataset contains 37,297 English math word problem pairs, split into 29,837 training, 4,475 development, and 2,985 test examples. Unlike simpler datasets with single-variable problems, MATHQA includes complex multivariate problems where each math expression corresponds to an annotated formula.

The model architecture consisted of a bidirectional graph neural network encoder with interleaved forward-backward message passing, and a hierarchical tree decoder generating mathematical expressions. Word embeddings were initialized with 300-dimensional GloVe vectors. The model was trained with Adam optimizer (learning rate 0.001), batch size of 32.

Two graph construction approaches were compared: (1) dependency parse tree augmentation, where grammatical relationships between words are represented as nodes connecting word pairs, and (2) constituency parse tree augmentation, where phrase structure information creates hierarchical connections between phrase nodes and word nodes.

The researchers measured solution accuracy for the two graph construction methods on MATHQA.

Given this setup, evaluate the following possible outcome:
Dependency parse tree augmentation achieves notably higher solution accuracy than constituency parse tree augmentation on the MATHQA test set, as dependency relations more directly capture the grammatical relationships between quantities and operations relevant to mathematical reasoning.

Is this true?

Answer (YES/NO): NO